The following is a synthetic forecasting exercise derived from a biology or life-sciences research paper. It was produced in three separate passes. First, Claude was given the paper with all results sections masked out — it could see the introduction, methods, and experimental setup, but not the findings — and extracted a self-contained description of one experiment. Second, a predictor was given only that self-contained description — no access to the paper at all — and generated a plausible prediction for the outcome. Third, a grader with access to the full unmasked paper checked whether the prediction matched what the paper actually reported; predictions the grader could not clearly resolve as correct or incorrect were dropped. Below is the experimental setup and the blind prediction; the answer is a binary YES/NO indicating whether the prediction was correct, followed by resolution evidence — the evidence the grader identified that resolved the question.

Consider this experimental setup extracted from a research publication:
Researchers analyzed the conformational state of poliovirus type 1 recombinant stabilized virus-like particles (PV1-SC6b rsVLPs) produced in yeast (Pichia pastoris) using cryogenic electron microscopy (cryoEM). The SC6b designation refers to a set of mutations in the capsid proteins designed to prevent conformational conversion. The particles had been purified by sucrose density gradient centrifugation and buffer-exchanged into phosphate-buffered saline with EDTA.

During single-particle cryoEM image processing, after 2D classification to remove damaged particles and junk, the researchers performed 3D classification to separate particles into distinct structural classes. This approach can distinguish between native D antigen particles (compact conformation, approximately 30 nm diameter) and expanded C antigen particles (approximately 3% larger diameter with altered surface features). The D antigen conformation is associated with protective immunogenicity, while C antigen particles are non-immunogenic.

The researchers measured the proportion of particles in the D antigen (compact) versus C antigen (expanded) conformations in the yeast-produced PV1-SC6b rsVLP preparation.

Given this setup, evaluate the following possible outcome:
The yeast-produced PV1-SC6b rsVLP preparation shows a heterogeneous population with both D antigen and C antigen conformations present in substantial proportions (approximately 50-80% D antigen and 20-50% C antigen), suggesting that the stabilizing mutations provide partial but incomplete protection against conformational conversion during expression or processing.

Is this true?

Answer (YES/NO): YES